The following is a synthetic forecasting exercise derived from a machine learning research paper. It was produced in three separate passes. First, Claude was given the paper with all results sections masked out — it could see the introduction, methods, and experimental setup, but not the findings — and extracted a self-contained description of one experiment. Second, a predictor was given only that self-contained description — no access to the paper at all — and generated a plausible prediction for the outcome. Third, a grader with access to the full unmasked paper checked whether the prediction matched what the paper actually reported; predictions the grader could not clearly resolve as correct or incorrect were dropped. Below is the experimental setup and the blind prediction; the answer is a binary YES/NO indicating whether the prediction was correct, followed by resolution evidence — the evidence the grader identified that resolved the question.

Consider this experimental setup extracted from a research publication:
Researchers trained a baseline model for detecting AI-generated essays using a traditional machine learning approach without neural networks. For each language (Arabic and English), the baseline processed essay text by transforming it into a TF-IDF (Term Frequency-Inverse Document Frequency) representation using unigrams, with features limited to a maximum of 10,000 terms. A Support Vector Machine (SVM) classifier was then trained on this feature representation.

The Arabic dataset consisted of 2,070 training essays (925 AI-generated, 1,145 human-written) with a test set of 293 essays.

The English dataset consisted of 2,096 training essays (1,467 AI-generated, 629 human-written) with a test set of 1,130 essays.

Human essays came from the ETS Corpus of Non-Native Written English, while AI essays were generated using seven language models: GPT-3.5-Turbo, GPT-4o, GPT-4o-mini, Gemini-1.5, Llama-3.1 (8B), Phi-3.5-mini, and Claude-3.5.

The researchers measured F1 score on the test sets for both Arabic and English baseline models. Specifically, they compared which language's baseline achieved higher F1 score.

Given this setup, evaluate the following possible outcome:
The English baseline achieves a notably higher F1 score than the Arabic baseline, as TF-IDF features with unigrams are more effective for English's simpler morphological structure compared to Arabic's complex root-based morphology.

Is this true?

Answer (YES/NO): NO